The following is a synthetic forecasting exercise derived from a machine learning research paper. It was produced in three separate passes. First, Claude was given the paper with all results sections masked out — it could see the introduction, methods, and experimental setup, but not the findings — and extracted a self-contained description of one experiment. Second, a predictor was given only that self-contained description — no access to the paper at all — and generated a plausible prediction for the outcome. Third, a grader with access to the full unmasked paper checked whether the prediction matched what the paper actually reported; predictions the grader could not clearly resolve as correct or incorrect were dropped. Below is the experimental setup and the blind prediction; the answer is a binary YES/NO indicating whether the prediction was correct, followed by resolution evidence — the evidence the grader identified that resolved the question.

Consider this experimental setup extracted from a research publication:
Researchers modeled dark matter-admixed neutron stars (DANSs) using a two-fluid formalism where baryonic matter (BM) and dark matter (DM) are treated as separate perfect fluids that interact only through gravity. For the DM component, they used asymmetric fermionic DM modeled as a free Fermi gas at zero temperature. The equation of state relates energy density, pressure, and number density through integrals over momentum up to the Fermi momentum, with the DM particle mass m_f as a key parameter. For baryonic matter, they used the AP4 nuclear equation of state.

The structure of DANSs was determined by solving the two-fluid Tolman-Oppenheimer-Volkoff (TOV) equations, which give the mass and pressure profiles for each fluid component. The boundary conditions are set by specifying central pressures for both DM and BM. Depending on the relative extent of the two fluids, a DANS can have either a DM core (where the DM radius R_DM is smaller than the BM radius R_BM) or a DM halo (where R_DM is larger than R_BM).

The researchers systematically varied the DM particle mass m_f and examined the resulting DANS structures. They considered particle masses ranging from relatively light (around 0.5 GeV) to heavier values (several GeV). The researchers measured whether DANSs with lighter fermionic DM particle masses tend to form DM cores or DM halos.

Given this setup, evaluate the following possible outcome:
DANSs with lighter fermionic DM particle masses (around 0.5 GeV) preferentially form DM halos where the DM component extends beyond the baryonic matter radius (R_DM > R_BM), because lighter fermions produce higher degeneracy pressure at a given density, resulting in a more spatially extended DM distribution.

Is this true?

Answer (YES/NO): YES